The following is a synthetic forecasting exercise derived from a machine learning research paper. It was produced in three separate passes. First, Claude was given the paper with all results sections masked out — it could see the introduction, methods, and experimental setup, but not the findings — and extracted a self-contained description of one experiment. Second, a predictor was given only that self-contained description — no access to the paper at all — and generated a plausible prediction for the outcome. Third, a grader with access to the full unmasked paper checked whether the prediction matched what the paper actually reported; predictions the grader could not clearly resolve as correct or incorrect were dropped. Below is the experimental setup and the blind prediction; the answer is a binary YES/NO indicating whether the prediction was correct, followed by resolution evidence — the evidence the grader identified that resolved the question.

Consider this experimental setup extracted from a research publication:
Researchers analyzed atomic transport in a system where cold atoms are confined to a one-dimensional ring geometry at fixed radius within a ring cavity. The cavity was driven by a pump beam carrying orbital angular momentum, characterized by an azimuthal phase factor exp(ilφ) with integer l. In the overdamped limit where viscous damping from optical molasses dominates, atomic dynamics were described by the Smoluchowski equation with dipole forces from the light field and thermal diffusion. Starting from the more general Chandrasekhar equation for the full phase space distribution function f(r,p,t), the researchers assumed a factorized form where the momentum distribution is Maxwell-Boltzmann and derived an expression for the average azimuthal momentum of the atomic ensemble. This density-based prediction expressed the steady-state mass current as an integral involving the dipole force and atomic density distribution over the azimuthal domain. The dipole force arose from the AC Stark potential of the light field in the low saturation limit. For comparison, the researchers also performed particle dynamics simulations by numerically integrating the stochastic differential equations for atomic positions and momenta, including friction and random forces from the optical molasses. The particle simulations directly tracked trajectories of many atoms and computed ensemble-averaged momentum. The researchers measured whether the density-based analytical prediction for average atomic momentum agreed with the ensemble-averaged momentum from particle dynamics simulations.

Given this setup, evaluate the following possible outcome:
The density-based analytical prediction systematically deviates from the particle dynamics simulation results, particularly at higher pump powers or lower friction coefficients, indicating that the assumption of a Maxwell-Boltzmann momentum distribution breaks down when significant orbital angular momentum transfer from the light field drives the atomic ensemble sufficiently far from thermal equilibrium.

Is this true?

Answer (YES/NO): NO